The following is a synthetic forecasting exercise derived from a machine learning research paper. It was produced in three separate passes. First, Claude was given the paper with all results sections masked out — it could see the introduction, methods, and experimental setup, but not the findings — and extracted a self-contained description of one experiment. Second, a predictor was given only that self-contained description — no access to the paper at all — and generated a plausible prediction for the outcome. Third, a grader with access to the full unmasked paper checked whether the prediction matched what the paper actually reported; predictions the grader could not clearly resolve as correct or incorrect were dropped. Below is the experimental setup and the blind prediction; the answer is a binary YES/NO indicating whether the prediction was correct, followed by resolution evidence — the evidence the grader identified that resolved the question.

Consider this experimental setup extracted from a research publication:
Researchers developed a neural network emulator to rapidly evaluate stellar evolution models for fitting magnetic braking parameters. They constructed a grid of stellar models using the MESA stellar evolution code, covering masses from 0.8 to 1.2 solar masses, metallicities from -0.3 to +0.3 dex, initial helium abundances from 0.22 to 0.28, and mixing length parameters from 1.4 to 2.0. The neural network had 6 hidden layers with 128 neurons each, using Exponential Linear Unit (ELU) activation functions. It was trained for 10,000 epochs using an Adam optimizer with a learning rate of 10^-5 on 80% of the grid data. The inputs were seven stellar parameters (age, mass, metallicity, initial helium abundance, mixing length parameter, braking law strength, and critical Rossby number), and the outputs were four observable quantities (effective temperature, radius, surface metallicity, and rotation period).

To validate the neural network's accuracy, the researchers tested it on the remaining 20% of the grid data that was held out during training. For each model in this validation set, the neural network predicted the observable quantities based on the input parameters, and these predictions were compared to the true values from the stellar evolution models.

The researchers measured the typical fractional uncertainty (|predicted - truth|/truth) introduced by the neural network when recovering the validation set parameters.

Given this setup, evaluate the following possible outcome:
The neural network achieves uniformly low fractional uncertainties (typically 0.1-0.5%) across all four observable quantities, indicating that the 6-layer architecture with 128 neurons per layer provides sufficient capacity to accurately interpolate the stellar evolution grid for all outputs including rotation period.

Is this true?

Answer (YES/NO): YES